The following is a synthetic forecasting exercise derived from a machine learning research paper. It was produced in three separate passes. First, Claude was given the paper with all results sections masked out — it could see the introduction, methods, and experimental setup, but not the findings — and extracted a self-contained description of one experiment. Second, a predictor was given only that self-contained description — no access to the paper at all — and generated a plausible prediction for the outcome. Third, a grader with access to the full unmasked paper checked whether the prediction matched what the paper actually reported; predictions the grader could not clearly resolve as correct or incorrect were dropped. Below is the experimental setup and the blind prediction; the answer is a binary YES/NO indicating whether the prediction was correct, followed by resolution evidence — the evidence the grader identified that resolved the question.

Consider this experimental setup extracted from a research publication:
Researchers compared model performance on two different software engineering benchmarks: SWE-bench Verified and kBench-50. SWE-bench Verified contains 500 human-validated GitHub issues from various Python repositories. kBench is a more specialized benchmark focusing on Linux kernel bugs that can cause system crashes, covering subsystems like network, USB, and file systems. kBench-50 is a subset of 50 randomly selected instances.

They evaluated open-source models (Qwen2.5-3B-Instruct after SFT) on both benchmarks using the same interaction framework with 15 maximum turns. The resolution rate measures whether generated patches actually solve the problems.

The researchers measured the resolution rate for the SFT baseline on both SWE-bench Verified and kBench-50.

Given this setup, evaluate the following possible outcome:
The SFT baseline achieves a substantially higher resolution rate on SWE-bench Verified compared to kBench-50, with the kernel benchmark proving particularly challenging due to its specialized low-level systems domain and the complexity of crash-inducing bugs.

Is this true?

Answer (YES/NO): NO